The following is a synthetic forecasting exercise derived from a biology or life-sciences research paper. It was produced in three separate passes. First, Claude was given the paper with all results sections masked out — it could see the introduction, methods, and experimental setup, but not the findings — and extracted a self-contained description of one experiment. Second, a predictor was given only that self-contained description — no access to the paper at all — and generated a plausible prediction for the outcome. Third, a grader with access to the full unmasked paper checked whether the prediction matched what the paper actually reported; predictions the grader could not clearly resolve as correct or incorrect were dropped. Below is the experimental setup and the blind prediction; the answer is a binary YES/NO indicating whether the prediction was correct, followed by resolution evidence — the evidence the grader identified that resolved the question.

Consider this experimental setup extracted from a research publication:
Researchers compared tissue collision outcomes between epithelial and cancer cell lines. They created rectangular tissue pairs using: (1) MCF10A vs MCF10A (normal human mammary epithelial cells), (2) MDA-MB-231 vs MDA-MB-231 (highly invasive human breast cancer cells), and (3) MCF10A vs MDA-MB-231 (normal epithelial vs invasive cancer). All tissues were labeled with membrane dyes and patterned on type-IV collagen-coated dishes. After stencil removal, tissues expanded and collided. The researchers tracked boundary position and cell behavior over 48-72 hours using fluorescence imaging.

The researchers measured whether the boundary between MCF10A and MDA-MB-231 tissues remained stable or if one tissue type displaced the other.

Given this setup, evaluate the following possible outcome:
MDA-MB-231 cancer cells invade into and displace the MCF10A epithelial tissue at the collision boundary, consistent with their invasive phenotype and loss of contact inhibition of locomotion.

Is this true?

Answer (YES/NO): NO